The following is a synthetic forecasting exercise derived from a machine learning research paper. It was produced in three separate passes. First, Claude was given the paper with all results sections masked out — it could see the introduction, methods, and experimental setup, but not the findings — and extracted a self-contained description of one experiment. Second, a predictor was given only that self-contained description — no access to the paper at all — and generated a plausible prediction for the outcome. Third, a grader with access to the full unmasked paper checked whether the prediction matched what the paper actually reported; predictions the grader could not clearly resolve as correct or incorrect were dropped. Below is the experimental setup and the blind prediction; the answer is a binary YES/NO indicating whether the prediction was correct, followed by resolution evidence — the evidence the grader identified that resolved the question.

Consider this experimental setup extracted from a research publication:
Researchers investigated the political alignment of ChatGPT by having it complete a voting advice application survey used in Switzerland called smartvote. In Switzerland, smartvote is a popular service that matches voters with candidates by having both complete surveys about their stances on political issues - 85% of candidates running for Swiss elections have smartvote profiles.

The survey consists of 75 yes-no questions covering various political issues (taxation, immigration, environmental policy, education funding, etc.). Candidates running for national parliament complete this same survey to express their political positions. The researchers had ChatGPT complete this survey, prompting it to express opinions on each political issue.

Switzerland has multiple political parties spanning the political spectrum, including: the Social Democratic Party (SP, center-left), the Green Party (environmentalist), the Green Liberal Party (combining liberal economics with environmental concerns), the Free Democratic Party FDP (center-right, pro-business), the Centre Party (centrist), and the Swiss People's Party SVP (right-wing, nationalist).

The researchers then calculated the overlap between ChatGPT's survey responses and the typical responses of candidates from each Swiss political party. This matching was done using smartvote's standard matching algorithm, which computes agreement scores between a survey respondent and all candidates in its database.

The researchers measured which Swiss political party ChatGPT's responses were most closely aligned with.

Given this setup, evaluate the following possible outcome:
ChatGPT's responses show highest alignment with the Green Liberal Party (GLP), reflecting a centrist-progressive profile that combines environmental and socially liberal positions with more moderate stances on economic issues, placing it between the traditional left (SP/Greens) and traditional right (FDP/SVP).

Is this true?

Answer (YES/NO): YES